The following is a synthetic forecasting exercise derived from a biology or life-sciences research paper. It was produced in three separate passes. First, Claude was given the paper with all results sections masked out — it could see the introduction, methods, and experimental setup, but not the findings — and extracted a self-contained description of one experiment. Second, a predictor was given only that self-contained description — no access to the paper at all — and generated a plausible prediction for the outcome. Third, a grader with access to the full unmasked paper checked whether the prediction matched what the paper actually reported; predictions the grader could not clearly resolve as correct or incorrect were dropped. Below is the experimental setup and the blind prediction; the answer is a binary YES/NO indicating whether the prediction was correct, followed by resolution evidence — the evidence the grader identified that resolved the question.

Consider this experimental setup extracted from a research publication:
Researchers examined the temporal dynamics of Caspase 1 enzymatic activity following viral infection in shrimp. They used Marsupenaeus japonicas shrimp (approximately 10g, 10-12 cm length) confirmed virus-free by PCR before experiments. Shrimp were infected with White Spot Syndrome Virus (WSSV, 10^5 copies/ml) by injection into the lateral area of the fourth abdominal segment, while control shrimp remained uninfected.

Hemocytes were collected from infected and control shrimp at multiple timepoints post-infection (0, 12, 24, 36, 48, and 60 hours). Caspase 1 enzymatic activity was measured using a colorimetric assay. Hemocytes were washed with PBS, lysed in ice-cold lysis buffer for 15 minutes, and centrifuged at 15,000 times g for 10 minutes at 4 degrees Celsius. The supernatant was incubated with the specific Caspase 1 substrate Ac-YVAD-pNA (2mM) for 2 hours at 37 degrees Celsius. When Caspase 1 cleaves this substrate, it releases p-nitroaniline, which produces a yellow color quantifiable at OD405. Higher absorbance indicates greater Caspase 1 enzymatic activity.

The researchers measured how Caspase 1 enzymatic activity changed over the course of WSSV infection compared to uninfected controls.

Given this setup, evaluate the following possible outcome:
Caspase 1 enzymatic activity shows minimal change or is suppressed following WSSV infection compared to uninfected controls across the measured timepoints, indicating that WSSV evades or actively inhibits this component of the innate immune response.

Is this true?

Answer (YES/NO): NO